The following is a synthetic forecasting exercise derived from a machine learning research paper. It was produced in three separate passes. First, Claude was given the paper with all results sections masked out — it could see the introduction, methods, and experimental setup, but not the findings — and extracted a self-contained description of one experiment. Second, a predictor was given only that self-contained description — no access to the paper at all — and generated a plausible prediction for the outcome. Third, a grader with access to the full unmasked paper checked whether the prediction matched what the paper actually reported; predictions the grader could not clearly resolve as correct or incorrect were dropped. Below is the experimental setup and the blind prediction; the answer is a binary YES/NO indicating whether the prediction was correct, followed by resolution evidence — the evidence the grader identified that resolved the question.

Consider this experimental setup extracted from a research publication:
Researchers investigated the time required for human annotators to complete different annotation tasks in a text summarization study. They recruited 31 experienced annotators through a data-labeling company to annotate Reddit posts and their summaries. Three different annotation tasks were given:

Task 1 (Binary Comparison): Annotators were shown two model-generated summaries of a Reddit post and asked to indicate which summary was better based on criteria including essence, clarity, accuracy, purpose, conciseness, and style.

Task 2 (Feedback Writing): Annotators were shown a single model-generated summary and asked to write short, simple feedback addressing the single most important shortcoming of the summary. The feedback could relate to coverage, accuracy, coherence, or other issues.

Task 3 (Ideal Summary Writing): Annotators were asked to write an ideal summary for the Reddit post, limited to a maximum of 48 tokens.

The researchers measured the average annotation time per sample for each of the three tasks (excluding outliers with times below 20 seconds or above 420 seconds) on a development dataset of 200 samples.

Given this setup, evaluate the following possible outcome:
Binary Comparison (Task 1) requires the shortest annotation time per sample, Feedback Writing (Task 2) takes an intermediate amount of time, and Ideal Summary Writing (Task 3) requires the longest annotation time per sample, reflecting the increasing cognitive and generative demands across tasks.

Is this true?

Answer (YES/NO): YES